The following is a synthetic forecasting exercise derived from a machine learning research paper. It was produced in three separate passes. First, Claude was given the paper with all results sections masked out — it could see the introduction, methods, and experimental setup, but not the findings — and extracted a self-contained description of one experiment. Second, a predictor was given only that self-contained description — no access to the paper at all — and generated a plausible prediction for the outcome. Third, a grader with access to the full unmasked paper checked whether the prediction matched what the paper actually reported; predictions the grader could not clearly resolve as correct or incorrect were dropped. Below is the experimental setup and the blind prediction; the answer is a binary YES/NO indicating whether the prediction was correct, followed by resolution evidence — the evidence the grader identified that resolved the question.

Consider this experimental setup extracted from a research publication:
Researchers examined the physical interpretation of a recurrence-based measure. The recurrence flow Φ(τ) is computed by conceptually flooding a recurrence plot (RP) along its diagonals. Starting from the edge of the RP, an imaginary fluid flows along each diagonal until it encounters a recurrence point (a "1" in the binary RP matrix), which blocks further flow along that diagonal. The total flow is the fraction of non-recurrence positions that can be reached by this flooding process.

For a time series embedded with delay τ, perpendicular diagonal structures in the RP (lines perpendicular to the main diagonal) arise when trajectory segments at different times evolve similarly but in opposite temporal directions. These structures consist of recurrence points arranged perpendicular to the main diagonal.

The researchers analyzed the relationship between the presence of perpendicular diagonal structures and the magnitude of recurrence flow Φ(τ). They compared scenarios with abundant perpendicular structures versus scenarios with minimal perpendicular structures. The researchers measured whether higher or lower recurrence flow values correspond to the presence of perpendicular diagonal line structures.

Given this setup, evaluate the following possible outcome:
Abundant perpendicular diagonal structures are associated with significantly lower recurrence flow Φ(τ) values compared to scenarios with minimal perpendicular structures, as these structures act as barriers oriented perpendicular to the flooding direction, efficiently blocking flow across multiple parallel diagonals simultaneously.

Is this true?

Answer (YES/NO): YES